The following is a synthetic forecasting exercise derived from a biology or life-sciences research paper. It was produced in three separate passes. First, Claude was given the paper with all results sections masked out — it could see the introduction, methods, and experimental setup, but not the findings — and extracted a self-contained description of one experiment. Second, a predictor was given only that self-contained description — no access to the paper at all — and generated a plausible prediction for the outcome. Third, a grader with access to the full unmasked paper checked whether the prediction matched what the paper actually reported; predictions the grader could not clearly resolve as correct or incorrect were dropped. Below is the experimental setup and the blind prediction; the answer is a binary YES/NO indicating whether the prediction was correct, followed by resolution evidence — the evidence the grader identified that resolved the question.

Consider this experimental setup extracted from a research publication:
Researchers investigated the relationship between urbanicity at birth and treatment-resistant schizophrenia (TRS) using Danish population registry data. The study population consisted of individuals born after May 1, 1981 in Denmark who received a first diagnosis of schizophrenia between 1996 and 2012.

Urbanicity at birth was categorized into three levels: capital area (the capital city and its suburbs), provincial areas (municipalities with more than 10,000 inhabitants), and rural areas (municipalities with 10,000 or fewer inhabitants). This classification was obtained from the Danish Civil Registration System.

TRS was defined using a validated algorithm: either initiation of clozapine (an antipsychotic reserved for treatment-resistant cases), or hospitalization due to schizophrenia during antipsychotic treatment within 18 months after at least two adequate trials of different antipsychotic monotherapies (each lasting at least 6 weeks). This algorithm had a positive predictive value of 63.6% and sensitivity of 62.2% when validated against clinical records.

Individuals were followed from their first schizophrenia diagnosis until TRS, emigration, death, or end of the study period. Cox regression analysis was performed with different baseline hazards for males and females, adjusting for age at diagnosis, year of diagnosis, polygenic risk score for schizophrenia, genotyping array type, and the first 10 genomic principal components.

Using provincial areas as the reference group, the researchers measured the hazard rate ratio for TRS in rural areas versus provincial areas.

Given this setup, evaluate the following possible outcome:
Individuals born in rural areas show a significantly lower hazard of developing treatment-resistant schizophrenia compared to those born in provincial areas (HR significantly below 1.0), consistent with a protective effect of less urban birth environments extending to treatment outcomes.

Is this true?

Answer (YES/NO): NO